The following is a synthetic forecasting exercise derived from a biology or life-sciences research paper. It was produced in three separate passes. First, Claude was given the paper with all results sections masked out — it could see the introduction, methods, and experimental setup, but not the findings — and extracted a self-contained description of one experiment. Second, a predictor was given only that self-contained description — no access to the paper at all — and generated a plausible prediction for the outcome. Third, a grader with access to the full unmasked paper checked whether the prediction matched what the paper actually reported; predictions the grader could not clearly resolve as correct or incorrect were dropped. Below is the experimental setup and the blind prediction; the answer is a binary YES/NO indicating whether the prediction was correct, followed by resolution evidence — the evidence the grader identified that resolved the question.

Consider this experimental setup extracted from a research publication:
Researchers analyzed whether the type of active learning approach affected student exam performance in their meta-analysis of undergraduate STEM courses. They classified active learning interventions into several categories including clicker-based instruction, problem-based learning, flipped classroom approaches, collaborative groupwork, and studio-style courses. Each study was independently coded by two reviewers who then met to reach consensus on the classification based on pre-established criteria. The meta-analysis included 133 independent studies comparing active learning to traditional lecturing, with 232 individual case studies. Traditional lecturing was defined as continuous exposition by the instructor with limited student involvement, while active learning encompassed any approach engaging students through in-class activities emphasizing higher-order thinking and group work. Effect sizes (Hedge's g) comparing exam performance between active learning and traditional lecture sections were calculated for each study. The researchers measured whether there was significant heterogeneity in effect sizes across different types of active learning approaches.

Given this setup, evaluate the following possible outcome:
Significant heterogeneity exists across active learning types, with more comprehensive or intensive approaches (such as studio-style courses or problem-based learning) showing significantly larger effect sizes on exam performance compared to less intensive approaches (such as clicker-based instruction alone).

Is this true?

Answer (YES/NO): NO